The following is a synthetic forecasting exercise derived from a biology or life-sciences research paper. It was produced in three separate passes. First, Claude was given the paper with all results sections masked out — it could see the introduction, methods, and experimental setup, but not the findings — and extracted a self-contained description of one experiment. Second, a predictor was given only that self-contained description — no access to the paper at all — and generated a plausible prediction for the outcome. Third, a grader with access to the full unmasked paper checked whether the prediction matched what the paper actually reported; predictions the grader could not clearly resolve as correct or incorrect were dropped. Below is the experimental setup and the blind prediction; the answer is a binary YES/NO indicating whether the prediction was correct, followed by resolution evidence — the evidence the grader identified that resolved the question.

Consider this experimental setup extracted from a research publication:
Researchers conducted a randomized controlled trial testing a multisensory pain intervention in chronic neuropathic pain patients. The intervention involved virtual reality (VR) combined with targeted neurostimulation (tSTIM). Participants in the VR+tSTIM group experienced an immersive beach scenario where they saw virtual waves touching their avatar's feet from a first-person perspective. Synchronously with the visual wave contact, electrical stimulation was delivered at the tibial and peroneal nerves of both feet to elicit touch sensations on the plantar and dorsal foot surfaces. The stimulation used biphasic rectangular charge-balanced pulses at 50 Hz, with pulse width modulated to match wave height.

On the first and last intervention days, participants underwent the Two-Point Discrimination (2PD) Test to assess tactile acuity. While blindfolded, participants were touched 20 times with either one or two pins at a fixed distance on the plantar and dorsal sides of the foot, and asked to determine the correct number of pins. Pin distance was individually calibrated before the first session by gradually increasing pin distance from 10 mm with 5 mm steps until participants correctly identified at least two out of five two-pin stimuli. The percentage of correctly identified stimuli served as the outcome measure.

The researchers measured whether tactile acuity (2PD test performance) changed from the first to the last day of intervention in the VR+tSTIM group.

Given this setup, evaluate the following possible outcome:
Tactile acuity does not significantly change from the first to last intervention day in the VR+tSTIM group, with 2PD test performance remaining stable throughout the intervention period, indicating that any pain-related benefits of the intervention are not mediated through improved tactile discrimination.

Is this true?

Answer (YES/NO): NO